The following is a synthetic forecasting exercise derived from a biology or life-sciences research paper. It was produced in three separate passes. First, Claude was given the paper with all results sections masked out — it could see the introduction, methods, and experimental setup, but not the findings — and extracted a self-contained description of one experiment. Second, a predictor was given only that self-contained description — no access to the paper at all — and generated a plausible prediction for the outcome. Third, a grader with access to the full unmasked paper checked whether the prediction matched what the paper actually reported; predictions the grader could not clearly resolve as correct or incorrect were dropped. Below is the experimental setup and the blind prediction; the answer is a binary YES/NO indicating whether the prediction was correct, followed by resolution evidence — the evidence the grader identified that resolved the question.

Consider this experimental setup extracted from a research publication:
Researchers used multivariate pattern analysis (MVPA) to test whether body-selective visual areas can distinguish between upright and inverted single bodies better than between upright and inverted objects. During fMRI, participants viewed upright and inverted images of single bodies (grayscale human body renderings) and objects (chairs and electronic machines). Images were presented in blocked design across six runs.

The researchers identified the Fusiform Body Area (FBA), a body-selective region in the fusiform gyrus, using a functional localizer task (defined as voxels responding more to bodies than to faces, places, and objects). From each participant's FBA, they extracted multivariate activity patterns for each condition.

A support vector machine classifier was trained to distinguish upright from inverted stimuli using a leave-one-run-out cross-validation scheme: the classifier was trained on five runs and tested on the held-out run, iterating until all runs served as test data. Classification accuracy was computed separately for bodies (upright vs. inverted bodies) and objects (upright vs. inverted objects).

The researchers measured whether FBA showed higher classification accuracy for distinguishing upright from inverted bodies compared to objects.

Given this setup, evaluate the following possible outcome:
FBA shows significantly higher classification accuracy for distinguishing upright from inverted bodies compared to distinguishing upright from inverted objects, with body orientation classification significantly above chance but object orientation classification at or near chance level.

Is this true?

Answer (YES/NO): NO